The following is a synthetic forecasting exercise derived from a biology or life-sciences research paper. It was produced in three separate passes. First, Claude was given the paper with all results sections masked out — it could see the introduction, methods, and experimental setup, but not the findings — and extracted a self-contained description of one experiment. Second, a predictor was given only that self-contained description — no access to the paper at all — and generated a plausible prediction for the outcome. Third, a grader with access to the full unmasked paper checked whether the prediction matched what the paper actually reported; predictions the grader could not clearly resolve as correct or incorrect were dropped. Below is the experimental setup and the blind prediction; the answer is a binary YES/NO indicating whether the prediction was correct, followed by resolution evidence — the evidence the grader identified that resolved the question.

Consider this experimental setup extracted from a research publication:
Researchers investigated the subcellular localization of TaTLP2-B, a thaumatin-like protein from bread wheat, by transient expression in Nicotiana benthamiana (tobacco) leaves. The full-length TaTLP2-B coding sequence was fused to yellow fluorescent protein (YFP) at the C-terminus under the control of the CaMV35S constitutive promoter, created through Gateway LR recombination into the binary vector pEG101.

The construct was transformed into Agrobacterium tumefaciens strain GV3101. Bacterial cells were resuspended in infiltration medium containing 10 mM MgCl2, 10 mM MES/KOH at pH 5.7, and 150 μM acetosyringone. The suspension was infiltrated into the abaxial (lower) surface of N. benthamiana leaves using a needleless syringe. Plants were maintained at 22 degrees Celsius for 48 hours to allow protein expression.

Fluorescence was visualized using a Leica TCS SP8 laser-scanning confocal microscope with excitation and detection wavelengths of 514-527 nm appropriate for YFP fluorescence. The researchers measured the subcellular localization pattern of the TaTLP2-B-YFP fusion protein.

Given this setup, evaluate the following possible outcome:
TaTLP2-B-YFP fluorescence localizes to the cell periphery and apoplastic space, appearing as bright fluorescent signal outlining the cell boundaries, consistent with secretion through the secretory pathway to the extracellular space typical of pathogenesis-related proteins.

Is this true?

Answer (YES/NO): YES